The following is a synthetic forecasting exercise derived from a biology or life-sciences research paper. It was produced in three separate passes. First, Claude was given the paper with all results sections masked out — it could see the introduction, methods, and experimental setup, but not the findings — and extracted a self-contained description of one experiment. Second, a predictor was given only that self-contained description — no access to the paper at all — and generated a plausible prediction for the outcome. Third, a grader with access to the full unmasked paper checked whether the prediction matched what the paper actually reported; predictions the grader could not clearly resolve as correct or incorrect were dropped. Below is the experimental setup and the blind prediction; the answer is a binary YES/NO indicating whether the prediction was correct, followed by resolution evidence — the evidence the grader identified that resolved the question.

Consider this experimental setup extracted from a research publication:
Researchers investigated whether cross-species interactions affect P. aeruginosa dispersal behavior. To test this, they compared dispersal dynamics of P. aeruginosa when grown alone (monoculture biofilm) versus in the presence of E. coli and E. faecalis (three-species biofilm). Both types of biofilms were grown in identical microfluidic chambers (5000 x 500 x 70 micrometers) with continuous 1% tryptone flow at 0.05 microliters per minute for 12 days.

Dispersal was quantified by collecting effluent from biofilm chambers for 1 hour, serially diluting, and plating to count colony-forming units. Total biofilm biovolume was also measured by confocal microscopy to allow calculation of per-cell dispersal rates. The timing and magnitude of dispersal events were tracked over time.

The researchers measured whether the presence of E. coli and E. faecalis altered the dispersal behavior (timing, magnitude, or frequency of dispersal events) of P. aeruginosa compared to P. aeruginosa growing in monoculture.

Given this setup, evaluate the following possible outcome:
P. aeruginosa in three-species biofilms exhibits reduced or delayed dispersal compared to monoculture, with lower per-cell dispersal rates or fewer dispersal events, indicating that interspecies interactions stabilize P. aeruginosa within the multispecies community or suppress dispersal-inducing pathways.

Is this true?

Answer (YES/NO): NO